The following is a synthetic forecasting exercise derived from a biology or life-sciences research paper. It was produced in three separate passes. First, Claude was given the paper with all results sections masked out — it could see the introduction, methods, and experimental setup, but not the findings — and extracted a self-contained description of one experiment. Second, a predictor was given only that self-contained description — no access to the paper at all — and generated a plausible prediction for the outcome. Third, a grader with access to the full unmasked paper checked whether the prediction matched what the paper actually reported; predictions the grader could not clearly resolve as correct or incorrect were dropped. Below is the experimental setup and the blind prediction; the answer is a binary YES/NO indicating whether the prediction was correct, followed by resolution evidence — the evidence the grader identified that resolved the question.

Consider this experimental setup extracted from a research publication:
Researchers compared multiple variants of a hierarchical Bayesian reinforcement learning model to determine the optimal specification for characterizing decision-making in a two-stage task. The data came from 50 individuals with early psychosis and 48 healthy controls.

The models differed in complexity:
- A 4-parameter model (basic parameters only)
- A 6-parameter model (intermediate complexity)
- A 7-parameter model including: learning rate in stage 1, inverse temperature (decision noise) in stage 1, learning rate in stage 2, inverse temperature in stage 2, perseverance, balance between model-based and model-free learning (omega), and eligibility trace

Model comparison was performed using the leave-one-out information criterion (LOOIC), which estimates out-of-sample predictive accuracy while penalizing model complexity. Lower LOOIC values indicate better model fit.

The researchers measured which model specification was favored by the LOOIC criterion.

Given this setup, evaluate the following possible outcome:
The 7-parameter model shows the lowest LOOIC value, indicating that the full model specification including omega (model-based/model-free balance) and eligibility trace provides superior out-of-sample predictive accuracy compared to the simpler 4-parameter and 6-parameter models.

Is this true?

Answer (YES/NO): YES